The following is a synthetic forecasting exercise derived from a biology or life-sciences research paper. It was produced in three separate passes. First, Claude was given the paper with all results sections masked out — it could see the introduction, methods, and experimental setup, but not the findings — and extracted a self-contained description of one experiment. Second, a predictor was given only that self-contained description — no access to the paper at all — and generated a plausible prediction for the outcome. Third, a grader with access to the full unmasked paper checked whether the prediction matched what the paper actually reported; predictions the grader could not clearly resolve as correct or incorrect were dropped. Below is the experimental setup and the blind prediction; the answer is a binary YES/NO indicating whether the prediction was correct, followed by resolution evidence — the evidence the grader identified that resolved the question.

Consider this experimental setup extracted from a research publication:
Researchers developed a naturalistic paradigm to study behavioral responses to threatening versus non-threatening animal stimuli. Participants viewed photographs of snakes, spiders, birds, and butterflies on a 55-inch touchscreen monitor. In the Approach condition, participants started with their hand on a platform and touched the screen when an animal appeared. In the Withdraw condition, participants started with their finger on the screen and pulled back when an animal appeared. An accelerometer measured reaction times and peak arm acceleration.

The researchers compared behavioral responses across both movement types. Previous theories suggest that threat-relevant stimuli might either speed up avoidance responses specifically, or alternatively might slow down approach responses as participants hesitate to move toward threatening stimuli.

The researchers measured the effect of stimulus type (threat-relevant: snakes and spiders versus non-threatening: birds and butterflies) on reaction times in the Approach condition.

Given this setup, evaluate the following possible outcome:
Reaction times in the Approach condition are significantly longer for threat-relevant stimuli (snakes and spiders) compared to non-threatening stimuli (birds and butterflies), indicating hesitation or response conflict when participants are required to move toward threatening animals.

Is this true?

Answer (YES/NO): NO